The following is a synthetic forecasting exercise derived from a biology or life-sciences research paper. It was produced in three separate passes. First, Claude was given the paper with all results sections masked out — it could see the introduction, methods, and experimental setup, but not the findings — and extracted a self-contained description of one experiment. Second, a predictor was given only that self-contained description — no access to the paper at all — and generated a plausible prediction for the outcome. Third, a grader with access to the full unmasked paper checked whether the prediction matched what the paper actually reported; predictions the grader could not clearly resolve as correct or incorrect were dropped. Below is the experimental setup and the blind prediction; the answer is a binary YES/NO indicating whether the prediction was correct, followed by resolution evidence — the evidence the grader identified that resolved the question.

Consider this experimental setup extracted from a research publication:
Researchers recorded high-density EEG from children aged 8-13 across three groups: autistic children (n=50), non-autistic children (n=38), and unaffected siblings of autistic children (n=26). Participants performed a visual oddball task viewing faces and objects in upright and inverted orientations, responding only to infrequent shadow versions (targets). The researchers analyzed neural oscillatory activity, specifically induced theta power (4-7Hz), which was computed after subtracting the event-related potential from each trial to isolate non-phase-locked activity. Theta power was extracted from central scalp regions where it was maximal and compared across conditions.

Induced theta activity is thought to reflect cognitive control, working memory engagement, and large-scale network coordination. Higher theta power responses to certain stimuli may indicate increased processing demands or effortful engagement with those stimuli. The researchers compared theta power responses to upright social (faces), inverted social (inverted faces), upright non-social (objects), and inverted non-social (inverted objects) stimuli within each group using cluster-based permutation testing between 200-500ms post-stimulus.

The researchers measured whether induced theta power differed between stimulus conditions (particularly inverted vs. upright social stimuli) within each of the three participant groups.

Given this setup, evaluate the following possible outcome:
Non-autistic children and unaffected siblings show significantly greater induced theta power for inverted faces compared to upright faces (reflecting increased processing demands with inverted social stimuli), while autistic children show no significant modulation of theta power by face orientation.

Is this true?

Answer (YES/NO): NO